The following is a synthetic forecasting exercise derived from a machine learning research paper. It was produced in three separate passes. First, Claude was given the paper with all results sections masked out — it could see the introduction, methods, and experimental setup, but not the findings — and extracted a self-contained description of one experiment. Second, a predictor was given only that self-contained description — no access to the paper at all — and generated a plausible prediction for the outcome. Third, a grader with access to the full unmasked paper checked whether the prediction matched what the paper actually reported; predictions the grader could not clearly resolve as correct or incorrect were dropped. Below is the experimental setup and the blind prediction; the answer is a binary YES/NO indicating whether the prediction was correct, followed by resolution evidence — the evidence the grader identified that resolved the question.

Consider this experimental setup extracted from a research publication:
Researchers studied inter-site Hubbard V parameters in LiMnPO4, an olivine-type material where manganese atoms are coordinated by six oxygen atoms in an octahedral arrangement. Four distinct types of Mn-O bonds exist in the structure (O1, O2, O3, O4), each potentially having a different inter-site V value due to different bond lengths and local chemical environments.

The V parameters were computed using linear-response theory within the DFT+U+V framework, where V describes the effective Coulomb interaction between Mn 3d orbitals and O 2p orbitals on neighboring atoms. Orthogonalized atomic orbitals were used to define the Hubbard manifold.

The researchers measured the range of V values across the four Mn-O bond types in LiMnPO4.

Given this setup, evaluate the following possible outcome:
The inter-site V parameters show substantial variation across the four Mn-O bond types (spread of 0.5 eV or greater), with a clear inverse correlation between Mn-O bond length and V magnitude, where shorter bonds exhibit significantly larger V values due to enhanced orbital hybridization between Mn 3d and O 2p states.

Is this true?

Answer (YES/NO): NO